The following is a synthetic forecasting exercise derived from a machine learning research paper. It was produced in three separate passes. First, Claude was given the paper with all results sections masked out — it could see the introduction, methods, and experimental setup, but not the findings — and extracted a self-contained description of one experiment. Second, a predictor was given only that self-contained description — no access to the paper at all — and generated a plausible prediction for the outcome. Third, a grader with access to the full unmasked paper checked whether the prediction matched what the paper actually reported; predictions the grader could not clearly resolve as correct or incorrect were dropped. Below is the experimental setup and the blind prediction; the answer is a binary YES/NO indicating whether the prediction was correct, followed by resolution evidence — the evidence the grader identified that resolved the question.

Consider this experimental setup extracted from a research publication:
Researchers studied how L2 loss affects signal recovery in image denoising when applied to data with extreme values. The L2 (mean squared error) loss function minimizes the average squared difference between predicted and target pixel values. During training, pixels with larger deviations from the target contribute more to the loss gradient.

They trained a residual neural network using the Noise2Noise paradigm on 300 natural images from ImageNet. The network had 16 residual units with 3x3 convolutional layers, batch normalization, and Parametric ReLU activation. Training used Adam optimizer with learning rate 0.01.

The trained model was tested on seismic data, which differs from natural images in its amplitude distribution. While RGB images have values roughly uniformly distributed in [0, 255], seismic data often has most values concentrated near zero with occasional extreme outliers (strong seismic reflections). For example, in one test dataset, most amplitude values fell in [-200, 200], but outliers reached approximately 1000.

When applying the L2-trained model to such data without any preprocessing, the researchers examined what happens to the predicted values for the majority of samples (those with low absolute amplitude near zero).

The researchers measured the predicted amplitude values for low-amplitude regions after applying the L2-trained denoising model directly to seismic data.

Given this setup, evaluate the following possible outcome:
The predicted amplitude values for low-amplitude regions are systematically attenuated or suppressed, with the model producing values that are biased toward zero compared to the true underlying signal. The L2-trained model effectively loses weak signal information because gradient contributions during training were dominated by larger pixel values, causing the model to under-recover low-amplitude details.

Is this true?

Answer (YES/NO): YES